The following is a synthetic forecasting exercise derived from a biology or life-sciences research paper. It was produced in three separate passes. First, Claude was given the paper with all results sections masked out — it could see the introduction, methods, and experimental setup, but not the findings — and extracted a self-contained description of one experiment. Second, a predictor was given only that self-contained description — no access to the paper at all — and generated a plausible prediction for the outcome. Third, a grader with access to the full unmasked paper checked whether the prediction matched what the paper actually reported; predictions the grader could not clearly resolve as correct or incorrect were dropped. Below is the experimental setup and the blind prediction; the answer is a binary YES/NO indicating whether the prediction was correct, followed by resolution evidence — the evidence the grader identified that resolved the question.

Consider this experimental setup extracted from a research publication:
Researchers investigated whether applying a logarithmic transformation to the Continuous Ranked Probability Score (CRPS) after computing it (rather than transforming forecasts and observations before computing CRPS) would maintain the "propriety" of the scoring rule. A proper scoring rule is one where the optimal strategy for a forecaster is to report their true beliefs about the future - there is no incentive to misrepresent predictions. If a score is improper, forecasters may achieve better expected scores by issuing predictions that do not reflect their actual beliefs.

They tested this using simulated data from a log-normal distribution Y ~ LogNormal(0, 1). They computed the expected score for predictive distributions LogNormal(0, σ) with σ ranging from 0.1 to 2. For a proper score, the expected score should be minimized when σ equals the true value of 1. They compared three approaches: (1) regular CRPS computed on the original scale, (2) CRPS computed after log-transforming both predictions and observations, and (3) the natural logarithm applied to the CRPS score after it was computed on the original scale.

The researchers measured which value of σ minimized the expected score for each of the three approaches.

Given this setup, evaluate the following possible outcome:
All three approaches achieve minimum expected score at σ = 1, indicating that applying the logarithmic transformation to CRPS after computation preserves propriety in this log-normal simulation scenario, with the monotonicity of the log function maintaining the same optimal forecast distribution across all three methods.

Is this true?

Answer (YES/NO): NO